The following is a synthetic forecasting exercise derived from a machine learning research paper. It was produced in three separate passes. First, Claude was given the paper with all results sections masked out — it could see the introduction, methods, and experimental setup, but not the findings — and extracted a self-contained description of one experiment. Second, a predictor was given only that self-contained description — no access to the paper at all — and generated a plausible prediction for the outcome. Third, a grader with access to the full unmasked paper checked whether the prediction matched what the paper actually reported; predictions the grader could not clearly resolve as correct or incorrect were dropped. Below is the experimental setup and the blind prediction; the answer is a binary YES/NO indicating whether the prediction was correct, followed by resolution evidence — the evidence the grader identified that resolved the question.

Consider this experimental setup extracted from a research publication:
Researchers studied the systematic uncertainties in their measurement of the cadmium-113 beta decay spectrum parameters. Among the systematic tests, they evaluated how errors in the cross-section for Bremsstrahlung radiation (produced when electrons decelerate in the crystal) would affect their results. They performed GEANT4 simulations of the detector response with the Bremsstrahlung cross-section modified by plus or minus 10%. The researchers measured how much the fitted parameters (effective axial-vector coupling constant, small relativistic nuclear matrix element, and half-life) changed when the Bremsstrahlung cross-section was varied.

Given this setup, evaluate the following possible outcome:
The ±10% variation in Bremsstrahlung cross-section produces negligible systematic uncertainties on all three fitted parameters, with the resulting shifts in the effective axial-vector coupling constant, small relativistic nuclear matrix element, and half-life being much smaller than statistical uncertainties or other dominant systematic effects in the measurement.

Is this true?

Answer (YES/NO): YES